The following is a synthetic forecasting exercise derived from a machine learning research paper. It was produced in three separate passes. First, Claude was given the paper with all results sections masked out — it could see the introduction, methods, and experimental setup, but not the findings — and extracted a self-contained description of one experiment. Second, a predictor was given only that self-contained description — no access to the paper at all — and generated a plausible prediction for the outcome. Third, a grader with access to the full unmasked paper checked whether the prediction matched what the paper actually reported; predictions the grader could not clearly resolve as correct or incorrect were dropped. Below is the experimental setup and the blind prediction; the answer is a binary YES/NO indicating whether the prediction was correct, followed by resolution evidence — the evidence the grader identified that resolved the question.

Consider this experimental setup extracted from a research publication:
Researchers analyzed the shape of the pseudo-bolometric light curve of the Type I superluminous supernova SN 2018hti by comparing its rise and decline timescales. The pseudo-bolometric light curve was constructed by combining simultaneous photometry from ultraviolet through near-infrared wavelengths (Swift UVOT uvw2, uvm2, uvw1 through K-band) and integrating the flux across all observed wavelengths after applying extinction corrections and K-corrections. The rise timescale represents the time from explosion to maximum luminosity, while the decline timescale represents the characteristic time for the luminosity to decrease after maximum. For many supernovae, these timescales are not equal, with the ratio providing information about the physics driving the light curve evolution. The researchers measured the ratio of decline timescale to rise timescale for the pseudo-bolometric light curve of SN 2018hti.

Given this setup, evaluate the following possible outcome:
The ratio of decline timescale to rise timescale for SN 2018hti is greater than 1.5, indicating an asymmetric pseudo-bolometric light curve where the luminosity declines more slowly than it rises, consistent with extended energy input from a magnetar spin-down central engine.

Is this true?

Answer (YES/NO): YES